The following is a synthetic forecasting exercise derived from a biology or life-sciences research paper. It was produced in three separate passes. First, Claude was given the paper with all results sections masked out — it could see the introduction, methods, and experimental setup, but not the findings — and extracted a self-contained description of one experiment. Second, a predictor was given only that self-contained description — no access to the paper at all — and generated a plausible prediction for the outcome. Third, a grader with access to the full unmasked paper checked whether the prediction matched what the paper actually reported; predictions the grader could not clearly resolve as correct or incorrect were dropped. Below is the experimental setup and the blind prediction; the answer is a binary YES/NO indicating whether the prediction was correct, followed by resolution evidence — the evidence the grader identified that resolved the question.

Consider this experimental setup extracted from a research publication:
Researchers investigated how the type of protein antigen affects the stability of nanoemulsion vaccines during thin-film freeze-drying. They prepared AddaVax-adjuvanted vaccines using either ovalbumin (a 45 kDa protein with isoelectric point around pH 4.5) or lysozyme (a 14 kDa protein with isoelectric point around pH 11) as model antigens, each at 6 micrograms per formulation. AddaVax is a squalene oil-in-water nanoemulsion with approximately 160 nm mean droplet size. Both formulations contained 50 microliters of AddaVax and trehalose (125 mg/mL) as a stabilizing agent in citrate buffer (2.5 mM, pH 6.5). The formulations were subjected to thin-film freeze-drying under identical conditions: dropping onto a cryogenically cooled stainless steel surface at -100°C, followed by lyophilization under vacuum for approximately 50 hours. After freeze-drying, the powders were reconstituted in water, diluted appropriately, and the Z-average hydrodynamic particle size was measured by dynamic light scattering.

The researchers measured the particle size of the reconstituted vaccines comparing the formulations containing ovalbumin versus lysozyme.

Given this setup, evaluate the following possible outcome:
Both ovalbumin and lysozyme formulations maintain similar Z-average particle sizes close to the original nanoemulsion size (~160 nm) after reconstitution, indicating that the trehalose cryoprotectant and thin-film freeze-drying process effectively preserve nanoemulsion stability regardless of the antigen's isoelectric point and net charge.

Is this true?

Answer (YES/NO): NO